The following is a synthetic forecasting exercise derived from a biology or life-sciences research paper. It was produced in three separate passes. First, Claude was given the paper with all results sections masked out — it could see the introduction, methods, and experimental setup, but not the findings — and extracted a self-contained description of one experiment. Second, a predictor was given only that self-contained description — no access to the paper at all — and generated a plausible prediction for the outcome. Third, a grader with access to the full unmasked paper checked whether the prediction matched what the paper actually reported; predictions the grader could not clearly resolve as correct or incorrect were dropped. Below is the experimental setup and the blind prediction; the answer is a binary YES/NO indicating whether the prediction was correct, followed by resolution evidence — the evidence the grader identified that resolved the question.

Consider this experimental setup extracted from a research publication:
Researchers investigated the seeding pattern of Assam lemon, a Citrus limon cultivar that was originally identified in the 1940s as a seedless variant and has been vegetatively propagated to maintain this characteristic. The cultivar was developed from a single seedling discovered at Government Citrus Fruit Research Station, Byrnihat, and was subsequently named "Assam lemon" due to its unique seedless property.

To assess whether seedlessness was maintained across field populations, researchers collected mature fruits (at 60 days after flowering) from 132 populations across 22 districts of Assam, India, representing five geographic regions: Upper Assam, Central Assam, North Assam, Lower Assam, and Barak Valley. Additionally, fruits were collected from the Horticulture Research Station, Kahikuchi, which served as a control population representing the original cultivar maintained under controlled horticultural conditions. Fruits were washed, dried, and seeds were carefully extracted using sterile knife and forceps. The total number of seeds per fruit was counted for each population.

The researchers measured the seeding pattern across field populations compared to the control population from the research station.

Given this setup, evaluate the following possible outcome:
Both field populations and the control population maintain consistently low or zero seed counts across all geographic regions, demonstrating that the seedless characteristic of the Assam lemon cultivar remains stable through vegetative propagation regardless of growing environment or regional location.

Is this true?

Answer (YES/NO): NO